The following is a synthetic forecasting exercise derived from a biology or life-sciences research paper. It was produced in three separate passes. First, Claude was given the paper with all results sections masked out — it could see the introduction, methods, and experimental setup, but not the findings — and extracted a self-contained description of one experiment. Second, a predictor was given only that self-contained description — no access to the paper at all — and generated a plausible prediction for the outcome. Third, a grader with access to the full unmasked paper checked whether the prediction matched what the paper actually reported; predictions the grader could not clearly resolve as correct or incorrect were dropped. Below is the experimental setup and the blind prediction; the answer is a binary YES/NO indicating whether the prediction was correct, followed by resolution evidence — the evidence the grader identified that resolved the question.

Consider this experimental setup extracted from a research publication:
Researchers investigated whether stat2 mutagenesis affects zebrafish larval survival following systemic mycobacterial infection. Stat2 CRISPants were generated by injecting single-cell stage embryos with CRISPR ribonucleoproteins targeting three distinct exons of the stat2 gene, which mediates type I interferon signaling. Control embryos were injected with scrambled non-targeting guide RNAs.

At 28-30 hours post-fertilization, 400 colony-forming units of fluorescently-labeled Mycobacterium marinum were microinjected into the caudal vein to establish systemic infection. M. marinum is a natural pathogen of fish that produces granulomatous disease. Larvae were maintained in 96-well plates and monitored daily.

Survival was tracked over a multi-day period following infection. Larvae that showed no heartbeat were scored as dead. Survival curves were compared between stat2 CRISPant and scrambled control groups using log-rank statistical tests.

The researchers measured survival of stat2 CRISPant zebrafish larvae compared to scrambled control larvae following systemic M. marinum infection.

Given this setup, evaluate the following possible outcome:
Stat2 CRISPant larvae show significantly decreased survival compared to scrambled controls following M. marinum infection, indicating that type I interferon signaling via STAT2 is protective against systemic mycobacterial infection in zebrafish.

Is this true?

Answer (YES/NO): NO